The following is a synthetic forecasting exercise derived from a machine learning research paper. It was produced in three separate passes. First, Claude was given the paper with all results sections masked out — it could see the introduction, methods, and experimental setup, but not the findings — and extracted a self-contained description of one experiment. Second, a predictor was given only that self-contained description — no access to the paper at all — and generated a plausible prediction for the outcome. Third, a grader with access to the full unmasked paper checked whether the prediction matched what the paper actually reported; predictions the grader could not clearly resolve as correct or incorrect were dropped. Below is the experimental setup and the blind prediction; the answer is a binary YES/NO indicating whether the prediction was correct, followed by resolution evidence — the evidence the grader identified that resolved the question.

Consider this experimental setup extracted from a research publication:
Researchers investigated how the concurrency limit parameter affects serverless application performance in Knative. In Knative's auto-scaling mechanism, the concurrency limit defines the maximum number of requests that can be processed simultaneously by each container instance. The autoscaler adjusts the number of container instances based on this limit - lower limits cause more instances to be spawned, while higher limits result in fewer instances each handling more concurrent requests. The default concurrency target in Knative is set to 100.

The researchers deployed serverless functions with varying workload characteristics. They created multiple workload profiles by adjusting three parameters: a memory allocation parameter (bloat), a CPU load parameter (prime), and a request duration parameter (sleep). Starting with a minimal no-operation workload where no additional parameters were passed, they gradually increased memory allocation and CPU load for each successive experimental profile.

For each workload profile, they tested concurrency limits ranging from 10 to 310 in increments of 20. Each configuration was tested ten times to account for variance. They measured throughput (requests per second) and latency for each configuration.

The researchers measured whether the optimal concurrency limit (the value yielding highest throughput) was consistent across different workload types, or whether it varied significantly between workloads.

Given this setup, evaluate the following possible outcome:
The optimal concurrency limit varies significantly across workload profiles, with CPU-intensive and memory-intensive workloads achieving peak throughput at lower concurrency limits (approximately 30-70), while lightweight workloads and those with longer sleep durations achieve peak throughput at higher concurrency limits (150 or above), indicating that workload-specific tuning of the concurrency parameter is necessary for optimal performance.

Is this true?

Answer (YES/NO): NO